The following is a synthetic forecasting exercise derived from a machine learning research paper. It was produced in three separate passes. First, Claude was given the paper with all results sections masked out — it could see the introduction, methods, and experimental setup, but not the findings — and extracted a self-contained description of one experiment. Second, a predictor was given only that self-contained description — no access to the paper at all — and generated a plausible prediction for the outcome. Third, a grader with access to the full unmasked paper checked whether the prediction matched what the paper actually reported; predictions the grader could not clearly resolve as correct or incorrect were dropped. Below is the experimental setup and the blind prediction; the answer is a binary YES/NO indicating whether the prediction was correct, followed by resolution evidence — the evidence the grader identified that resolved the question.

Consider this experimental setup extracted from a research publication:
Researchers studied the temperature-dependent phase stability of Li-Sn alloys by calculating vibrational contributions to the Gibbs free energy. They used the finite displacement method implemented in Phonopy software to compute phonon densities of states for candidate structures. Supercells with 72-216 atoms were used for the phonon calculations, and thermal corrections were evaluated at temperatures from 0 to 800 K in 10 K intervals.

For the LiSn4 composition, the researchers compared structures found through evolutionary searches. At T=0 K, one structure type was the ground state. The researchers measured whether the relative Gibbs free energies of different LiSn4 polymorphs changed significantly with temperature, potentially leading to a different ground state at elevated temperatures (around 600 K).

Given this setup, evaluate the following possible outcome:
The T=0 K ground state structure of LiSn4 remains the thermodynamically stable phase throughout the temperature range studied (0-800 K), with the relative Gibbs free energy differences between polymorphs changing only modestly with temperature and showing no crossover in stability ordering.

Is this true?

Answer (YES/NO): NO